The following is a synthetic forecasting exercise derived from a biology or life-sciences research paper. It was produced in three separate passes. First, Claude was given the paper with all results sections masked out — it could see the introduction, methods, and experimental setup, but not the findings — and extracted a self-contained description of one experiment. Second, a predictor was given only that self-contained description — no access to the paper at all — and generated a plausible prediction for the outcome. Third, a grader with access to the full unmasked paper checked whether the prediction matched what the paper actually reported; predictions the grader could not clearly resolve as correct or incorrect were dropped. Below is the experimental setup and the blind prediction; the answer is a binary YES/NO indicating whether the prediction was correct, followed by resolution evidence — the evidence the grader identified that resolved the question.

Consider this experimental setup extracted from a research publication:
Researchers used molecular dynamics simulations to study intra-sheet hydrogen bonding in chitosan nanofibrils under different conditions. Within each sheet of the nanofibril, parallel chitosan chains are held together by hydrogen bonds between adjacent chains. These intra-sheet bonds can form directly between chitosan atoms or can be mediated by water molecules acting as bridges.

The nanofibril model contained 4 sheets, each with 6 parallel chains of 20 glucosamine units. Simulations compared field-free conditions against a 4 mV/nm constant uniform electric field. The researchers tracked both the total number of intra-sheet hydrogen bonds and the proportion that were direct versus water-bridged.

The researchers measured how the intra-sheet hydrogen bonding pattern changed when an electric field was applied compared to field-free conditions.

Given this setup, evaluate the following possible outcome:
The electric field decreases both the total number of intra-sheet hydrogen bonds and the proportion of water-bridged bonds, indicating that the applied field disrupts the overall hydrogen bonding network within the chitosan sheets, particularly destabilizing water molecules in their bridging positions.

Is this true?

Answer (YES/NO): NO